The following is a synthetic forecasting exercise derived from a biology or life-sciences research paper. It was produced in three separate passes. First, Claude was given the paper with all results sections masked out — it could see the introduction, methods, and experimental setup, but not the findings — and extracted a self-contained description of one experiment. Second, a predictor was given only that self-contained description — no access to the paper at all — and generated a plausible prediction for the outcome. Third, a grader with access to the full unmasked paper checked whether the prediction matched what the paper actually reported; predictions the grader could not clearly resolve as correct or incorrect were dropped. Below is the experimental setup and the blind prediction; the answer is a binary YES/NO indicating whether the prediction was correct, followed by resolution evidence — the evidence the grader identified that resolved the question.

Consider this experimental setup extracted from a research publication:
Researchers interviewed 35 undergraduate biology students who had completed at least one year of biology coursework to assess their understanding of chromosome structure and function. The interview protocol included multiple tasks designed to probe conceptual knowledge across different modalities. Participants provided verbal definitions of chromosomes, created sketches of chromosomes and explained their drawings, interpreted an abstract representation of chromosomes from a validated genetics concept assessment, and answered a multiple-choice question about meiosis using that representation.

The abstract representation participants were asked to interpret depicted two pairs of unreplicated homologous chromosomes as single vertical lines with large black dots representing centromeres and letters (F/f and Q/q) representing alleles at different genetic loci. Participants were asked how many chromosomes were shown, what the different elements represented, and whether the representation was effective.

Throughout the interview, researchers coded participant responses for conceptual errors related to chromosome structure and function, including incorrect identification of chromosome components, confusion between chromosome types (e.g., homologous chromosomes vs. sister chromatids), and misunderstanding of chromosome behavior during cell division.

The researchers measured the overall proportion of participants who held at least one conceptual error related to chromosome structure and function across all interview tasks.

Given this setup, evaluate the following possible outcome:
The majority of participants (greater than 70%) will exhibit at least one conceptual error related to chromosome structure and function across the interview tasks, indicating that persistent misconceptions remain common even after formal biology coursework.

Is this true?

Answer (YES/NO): YES